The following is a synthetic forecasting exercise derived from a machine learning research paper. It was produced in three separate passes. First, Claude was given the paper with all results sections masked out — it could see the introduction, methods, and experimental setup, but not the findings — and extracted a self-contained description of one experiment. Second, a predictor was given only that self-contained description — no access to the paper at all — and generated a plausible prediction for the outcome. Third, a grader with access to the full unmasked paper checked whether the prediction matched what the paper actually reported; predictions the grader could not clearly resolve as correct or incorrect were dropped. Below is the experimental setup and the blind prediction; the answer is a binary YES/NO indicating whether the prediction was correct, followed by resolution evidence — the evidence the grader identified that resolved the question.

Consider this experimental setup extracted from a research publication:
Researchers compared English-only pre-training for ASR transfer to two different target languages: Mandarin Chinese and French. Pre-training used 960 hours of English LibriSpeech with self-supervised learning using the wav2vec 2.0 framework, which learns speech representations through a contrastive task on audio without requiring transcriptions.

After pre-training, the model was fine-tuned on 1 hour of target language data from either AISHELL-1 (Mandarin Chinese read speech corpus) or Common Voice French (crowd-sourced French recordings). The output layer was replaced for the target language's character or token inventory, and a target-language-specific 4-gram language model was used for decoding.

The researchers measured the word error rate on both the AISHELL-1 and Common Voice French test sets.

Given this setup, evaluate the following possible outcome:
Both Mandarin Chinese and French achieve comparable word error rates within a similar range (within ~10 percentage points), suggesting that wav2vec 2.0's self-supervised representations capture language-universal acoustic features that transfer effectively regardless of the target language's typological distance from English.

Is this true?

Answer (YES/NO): YES